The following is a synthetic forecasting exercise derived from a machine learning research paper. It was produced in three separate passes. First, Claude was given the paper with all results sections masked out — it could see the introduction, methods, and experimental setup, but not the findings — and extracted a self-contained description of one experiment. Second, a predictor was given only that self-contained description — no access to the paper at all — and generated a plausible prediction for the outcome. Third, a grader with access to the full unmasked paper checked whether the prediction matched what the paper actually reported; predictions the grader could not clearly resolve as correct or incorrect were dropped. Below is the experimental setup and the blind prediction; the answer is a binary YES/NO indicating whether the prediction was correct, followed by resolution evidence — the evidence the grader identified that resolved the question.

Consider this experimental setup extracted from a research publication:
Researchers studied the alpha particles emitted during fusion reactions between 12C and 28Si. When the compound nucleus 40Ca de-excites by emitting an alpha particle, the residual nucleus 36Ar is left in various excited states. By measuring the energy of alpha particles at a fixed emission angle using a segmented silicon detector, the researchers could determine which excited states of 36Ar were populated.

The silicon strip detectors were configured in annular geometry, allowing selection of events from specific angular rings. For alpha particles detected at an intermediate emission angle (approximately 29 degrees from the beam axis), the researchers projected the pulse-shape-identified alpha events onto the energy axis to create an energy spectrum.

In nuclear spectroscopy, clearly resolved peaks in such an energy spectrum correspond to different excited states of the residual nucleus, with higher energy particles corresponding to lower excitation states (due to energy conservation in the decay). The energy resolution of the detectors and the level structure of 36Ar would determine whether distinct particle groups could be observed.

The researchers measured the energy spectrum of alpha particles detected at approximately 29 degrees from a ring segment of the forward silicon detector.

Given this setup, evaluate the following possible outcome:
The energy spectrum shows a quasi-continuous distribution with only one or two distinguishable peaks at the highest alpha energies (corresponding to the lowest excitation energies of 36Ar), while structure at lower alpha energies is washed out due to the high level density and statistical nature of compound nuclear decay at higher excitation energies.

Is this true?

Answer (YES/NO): NO